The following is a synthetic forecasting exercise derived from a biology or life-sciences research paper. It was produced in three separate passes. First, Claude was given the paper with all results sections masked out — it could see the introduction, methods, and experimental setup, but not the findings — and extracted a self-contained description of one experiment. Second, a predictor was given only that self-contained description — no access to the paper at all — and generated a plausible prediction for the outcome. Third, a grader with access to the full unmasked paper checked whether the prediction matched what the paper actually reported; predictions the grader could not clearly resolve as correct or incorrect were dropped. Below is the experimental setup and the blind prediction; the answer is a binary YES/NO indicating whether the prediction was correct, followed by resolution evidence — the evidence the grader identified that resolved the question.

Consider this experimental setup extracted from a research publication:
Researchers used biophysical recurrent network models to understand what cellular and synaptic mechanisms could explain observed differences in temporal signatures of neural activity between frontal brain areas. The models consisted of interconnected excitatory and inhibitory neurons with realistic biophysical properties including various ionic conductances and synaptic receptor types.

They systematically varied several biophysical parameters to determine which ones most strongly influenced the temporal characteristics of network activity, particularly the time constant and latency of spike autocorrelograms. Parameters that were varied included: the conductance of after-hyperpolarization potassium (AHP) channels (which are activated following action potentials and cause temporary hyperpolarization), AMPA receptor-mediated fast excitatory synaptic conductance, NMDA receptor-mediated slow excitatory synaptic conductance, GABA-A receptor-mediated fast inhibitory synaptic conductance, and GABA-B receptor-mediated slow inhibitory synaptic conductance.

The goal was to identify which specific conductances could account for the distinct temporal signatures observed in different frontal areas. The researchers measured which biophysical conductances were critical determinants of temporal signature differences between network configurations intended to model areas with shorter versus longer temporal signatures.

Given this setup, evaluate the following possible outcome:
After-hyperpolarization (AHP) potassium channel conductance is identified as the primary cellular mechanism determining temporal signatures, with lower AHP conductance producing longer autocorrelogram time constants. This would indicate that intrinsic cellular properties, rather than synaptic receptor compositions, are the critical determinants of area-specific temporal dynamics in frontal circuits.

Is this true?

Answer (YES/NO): NO